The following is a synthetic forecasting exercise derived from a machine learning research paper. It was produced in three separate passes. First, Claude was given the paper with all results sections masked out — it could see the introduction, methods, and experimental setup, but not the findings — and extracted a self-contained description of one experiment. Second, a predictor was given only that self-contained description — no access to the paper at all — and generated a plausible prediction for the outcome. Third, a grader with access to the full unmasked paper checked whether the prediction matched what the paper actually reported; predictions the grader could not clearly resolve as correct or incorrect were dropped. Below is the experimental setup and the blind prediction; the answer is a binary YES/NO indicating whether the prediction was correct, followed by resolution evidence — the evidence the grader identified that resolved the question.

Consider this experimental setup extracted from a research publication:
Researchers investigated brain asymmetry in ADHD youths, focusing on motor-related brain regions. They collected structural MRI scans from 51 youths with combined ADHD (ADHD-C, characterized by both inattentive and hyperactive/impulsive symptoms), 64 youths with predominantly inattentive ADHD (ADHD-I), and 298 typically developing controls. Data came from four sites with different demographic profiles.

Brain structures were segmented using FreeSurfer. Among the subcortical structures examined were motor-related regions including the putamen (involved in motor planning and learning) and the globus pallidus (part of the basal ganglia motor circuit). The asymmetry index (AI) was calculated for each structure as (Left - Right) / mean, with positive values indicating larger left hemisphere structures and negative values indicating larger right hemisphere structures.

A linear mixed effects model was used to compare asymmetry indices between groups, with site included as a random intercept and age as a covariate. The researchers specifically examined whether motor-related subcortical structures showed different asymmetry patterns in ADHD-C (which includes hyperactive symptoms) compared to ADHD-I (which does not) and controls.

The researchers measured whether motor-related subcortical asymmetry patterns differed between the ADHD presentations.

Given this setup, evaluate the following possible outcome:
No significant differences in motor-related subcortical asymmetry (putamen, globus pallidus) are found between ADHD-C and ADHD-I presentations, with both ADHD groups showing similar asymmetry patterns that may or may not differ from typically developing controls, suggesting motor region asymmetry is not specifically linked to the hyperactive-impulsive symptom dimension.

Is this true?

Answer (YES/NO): NO